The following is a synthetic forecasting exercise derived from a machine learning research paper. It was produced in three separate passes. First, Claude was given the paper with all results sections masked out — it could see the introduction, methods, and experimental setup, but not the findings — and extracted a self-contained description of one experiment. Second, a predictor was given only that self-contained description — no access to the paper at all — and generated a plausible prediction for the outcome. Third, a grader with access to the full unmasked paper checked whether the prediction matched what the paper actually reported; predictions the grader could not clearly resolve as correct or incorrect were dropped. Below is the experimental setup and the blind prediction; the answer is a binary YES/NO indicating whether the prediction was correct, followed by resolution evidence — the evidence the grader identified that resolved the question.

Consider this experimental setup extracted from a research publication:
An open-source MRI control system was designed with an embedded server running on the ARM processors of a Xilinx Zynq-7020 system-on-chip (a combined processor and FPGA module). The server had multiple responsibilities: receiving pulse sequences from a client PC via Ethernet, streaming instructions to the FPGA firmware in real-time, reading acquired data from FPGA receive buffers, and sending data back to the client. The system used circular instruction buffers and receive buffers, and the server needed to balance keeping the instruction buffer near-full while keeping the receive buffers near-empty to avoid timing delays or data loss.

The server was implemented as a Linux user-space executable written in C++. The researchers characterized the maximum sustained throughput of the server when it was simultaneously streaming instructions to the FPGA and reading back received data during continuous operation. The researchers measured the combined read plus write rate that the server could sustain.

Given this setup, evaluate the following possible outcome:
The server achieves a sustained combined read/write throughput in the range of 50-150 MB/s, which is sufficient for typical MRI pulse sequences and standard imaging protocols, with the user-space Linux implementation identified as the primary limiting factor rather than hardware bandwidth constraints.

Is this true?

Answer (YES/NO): NO